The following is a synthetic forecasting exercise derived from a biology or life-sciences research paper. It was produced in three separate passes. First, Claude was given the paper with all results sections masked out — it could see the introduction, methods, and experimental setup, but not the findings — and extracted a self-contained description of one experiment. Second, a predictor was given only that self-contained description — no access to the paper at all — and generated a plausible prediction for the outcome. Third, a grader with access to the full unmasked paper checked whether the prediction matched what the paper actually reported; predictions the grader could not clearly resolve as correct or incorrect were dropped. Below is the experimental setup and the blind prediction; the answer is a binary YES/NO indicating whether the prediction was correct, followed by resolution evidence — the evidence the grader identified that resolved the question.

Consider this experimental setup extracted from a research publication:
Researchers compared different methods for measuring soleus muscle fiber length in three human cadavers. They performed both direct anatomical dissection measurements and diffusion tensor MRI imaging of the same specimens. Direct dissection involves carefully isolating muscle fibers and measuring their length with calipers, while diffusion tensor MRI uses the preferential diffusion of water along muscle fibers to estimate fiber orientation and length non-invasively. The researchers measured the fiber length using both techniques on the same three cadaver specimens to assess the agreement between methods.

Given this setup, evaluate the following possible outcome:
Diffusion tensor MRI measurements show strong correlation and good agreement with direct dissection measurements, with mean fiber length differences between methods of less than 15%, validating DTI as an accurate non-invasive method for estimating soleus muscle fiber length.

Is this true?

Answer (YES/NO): NO